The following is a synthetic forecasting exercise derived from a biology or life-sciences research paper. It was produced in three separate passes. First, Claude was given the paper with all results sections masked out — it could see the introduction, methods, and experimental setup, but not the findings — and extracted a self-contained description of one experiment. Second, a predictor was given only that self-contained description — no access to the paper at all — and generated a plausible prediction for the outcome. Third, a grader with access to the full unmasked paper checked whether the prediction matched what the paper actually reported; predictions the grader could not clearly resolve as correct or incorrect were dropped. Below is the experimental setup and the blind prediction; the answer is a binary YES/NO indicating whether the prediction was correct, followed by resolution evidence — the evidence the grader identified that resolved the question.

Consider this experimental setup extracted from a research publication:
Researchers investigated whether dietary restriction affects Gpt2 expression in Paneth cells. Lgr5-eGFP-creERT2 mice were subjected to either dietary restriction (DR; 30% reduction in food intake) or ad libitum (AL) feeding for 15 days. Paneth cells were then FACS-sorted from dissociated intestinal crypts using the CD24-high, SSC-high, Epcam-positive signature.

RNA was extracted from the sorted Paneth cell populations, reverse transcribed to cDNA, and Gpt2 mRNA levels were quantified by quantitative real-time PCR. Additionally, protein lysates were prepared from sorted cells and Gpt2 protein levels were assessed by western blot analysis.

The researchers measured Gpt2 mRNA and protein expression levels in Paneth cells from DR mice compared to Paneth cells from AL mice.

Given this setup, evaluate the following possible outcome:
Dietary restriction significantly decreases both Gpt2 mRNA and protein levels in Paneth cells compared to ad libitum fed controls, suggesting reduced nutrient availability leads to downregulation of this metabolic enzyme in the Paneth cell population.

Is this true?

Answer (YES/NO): NO